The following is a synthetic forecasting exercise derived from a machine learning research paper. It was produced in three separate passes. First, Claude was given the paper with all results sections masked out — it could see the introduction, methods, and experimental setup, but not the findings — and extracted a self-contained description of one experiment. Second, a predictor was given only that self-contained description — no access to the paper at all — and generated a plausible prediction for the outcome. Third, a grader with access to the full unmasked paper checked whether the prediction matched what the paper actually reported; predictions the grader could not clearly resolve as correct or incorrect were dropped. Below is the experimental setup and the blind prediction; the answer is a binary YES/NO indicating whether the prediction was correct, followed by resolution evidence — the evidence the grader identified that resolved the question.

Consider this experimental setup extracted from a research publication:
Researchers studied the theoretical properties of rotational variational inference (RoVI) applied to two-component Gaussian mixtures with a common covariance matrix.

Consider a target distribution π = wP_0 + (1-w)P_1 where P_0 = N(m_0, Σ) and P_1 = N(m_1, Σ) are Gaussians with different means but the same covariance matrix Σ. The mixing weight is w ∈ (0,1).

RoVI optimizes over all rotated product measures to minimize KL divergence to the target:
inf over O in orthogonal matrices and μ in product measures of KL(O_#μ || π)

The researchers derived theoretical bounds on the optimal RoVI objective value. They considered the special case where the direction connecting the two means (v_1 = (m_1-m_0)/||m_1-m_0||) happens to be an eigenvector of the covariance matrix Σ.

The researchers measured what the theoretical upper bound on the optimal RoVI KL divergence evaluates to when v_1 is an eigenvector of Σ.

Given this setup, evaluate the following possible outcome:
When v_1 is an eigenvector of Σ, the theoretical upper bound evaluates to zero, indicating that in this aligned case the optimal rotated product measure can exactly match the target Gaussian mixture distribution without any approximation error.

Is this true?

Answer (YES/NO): YES